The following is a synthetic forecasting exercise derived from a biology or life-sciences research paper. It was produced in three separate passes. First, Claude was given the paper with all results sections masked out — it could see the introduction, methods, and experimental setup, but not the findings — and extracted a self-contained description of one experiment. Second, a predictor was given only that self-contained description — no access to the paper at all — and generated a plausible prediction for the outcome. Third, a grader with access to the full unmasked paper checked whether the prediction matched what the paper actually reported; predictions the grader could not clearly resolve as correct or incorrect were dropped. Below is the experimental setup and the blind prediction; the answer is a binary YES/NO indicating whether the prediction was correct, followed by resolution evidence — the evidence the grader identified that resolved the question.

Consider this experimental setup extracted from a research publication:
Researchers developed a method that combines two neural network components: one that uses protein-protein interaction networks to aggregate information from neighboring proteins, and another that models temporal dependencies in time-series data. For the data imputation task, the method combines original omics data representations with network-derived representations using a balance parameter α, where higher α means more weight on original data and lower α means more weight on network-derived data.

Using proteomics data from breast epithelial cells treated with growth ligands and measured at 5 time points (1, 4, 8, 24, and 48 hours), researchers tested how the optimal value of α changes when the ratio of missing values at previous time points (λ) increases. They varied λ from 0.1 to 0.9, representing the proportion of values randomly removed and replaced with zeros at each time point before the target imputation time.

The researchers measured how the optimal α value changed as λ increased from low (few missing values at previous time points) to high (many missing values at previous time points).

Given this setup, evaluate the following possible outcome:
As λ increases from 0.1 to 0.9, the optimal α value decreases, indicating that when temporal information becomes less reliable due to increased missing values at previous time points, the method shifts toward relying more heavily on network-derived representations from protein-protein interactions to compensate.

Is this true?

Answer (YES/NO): YES